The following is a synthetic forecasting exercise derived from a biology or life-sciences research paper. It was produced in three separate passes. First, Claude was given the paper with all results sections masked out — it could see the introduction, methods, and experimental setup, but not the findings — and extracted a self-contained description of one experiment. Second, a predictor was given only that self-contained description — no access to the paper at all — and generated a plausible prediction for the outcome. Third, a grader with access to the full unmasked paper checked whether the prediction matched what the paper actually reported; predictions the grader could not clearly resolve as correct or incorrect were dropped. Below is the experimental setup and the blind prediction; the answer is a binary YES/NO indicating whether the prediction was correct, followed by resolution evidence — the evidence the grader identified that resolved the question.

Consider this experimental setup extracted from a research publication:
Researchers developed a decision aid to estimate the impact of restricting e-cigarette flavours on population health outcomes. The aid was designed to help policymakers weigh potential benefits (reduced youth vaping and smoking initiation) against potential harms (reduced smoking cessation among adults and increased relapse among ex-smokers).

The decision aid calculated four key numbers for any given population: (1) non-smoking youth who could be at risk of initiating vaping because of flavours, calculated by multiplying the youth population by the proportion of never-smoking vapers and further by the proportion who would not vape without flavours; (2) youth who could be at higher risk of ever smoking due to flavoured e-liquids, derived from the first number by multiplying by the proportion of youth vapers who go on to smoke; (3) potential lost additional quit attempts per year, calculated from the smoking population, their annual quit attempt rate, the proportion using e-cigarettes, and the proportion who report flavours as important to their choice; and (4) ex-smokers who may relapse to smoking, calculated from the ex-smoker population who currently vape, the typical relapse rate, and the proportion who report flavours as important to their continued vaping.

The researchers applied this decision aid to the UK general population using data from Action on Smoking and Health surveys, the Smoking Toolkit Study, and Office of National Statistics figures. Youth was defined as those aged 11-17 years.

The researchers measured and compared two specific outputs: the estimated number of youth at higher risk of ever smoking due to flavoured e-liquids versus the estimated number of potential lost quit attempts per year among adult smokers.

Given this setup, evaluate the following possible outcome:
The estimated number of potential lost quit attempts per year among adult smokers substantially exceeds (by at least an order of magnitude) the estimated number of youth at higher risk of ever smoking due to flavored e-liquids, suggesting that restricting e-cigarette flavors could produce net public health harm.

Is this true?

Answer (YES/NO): NO